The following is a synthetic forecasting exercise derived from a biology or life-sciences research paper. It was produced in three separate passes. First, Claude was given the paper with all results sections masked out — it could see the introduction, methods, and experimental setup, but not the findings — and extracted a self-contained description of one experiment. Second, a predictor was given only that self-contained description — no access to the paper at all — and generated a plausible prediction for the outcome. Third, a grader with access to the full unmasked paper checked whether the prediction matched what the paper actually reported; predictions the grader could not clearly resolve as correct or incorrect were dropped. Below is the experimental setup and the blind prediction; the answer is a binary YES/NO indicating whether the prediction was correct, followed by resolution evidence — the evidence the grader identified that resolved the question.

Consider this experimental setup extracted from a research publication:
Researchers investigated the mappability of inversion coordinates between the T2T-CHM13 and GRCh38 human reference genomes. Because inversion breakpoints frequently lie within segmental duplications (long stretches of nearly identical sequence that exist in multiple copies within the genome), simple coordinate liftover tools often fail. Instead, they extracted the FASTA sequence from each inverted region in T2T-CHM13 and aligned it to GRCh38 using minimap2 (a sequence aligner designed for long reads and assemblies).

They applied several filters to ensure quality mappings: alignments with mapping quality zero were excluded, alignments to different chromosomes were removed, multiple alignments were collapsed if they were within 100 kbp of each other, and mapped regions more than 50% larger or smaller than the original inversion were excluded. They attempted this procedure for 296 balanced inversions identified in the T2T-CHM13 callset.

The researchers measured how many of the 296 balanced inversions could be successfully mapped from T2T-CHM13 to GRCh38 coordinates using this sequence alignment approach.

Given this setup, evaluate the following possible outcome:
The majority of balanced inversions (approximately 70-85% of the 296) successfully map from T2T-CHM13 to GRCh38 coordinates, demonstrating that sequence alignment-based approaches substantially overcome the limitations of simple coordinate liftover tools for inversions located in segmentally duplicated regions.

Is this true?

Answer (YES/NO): NO